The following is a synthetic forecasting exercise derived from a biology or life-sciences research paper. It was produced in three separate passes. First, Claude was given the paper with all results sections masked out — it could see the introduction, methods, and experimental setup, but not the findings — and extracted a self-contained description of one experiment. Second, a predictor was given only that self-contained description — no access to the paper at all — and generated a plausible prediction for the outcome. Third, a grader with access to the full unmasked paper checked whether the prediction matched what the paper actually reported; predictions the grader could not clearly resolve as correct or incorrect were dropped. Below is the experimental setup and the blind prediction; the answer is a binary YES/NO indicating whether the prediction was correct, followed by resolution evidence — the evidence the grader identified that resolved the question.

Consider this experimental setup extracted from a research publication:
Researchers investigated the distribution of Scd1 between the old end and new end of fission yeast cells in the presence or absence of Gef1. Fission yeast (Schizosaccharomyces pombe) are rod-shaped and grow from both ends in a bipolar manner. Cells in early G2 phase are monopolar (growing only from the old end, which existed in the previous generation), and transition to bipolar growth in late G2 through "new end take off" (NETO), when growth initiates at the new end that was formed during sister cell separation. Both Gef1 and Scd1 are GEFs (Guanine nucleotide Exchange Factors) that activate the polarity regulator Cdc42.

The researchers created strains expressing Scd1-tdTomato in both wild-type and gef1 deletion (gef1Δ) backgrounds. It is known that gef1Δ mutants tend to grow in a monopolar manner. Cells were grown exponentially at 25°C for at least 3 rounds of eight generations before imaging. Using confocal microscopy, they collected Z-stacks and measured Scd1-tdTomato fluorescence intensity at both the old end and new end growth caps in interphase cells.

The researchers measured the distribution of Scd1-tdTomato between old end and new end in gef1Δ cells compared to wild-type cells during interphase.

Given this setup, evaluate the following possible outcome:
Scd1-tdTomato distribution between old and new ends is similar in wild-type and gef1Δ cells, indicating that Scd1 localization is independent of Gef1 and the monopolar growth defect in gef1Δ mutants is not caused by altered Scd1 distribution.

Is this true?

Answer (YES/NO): NO